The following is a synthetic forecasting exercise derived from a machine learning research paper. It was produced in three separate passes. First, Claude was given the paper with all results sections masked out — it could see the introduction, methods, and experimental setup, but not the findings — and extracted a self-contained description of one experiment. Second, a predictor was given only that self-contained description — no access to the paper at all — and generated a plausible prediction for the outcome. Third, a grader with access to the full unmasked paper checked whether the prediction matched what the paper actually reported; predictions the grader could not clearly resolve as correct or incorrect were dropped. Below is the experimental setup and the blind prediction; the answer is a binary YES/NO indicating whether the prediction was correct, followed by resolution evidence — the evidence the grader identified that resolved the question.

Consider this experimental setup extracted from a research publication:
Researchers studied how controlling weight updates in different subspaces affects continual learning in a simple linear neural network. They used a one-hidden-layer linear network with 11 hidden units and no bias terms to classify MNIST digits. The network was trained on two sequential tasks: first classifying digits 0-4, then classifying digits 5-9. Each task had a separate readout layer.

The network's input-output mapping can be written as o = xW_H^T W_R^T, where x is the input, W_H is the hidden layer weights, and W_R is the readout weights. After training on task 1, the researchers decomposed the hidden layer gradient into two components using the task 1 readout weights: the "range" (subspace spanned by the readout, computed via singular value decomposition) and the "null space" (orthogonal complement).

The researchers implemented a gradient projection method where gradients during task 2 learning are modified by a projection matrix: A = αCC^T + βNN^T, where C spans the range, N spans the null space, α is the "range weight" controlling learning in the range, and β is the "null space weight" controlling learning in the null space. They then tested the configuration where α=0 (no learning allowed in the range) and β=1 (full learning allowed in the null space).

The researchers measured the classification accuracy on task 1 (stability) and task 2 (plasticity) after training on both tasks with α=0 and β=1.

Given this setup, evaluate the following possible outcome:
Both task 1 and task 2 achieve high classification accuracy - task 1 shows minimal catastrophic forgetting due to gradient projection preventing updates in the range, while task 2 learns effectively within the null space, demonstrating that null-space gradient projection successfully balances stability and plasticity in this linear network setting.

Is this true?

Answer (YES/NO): YES